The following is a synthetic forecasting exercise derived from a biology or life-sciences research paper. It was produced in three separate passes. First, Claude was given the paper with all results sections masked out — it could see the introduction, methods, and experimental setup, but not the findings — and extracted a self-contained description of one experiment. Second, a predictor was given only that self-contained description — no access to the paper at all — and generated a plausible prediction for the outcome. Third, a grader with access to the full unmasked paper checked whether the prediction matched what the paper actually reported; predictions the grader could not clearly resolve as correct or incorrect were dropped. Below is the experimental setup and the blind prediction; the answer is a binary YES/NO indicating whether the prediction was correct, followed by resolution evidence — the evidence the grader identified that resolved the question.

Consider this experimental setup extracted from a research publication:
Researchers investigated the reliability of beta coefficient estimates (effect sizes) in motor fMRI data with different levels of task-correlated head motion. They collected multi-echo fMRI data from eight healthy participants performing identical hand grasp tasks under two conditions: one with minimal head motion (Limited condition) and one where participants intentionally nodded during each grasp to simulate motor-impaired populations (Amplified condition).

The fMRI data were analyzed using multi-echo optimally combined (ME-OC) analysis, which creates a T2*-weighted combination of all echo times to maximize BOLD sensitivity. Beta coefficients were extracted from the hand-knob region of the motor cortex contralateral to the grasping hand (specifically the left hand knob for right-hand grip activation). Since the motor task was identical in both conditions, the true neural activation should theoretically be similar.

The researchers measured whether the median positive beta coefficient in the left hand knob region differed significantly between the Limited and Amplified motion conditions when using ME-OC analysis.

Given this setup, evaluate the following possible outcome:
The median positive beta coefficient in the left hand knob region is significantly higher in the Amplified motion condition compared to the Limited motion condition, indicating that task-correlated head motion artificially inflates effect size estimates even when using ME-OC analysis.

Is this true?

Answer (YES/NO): YES